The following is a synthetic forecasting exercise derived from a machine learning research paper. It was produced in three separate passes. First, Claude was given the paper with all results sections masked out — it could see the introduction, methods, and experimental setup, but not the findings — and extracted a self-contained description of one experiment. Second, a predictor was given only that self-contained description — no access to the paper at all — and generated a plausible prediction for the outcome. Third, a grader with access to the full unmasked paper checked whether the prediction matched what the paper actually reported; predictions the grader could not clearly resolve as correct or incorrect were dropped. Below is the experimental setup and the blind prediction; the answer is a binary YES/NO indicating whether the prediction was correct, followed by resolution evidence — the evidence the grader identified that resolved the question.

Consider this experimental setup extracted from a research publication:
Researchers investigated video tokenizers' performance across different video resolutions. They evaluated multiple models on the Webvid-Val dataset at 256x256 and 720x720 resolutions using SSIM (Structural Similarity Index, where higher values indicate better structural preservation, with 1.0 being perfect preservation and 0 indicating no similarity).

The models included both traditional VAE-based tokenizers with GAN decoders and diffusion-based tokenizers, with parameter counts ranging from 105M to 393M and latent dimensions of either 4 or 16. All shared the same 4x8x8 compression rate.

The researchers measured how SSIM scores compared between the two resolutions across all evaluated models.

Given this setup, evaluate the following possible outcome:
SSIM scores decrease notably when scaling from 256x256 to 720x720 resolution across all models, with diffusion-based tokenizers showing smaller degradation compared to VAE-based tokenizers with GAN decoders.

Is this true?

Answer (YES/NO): NO